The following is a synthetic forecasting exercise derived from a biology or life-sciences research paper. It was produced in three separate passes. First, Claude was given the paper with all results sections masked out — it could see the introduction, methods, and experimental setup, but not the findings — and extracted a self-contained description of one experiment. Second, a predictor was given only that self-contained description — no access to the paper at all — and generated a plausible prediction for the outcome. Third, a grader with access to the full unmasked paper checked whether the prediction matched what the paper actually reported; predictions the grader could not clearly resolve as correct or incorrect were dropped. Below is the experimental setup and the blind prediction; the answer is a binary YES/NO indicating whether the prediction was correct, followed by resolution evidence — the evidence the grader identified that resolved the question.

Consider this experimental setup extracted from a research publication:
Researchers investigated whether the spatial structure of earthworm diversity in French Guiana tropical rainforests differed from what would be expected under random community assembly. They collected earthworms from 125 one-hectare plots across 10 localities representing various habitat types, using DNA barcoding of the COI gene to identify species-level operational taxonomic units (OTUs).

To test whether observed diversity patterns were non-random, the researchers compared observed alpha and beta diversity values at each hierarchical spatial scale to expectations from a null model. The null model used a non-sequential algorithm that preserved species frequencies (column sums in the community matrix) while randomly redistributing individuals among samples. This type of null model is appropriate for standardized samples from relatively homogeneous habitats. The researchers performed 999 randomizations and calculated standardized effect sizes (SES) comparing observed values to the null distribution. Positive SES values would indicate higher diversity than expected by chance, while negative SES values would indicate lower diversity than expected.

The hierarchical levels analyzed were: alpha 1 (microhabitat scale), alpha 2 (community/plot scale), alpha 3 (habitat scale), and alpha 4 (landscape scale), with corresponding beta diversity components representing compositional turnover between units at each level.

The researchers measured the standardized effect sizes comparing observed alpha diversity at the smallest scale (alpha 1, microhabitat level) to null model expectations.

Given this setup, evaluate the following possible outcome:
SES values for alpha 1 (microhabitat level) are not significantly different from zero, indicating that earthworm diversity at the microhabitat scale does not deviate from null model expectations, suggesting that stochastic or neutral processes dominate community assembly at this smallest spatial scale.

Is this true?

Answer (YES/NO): NO